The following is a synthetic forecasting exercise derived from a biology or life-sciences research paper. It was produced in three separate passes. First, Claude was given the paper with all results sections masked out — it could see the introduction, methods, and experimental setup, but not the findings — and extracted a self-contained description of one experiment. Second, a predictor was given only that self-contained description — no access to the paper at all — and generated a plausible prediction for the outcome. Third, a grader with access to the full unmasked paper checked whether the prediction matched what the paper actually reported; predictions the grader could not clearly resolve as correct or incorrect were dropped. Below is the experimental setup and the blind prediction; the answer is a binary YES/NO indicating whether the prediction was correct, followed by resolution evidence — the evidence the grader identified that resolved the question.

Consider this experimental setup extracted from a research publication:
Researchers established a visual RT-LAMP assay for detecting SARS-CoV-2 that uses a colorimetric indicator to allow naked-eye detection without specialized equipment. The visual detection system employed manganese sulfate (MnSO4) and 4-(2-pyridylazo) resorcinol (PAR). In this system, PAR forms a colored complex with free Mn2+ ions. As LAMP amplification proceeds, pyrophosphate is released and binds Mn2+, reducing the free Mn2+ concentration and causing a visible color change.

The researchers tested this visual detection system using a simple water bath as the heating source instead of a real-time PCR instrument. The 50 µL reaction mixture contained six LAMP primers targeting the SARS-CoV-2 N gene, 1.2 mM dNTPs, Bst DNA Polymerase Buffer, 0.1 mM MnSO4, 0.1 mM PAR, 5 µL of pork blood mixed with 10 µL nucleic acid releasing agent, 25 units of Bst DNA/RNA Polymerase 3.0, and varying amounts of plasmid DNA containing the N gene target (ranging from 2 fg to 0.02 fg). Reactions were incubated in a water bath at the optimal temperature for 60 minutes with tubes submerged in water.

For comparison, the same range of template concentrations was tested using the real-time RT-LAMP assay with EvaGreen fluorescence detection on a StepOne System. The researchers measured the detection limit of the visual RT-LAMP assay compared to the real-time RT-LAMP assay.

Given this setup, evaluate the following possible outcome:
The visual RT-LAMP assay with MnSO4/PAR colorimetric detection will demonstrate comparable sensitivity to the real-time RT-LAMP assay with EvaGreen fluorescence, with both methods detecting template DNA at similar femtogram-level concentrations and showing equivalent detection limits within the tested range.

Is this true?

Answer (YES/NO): YES